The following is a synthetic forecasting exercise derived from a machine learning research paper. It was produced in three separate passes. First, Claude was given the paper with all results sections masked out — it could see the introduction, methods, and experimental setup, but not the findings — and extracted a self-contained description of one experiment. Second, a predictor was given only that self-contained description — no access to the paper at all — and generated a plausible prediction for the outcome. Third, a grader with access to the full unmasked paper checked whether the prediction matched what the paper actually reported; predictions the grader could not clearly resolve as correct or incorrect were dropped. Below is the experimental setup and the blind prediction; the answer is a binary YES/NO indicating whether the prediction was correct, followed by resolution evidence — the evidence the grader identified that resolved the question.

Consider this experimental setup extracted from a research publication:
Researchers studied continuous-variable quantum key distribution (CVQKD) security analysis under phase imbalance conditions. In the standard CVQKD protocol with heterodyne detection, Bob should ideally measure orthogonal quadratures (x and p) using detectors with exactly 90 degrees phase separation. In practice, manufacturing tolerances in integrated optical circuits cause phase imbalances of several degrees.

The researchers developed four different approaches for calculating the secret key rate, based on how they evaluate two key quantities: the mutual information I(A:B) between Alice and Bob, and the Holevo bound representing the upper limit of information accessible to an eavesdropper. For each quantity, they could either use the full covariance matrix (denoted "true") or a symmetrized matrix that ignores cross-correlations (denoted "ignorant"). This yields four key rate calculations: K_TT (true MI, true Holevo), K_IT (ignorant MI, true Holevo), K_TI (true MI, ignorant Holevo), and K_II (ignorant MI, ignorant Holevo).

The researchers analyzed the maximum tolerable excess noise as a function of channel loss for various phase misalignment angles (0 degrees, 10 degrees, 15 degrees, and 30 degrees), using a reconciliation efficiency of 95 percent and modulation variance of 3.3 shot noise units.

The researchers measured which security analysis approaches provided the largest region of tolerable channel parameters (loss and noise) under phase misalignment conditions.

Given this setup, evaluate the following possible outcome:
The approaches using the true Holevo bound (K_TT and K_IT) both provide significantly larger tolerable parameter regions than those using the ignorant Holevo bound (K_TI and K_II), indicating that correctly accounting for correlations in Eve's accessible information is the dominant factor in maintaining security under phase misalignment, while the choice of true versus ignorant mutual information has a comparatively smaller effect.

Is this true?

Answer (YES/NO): YES